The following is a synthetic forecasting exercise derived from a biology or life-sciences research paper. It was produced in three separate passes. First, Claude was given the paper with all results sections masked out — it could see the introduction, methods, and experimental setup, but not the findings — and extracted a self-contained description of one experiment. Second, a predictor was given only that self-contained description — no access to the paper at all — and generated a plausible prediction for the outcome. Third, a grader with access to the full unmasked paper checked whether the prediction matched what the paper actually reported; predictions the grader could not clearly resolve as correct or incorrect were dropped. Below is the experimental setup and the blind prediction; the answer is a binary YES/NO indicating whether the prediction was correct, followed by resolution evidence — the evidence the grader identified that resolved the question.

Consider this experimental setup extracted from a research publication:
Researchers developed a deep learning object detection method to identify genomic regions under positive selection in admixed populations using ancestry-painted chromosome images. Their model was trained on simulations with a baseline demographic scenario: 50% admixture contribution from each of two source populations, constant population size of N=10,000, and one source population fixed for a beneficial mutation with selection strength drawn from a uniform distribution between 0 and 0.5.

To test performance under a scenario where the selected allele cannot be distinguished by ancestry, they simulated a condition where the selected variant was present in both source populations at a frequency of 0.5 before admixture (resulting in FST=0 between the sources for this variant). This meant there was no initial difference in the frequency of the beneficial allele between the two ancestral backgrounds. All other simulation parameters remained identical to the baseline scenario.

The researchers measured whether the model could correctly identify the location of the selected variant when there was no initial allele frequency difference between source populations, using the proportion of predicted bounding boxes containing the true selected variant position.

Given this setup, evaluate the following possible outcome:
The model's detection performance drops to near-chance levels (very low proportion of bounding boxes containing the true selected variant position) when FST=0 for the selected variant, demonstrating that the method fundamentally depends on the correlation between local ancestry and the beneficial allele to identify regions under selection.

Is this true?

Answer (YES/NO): YES